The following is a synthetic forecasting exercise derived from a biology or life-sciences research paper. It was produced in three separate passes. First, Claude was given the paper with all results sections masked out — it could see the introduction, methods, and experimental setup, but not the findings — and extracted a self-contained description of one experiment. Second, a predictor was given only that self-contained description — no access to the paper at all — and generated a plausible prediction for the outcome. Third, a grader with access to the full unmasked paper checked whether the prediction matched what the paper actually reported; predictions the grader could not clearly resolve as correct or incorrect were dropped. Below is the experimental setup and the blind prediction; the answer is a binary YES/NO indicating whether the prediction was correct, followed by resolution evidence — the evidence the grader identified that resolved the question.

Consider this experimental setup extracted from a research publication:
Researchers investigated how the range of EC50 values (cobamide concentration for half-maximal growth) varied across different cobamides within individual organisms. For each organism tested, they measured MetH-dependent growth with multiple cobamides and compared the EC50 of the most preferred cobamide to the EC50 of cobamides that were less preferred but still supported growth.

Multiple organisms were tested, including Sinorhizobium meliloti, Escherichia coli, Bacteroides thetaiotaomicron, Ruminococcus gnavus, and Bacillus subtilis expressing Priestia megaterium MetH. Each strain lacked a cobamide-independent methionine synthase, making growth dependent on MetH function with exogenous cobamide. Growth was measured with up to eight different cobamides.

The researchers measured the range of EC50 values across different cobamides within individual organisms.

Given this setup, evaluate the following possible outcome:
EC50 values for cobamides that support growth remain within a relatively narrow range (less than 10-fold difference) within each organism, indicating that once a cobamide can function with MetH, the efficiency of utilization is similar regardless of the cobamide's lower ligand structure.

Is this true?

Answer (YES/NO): NO